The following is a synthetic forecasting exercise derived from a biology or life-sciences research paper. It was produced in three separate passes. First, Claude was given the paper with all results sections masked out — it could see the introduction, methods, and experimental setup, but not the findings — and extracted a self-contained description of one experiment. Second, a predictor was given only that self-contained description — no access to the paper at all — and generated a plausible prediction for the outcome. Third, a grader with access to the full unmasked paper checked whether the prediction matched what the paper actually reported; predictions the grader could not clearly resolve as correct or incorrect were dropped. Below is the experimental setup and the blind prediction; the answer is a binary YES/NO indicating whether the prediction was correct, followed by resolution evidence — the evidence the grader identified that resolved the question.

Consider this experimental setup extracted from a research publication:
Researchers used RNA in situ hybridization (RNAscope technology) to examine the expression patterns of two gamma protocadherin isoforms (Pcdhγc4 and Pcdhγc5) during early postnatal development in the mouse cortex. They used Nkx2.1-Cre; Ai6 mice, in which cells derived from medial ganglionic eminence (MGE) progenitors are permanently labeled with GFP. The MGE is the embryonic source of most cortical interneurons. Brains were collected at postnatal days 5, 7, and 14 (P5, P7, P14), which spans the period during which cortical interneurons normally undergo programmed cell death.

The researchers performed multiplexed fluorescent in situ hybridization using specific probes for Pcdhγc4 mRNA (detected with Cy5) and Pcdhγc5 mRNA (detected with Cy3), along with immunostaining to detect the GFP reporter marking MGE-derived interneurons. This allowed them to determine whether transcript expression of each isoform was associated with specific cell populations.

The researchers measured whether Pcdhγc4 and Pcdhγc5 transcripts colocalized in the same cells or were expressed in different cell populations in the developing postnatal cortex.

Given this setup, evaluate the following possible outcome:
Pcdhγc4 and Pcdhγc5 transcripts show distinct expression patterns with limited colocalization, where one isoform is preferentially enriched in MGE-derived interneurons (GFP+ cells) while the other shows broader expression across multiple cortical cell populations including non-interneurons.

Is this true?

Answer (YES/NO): YES